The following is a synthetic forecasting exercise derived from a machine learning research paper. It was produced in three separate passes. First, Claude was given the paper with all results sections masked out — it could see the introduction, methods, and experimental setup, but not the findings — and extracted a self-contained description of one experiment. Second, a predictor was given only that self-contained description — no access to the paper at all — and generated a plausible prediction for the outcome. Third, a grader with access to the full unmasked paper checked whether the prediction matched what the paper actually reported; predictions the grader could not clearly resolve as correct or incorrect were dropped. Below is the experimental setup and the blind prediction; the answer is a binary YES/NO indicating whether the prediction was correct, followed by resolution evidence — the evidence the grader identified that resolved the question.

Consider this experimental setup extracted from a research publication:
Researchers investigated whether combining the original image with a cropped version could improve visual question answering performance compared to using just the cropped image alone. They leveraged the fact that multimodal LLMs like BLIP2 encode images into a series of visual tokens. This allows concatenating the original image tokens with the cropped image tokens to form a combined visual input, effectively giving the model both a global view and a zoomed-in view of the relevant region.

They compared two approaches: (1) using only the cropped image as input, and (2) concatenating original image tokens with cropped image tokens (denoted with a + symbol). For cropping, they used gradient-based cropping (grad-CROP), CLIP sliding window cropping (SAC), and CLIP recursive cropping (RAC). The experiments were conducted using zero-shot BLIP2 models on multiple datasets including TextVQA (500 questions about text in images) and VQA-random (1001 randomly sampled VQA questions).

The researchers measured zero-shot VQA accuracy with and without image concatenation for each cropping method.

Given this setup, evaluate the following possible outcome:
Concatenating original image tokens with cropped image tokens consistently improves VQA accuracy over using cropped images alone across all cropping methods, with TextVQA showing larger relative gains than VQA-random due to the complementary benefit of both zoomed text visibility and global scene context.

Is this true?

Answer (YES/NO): YES